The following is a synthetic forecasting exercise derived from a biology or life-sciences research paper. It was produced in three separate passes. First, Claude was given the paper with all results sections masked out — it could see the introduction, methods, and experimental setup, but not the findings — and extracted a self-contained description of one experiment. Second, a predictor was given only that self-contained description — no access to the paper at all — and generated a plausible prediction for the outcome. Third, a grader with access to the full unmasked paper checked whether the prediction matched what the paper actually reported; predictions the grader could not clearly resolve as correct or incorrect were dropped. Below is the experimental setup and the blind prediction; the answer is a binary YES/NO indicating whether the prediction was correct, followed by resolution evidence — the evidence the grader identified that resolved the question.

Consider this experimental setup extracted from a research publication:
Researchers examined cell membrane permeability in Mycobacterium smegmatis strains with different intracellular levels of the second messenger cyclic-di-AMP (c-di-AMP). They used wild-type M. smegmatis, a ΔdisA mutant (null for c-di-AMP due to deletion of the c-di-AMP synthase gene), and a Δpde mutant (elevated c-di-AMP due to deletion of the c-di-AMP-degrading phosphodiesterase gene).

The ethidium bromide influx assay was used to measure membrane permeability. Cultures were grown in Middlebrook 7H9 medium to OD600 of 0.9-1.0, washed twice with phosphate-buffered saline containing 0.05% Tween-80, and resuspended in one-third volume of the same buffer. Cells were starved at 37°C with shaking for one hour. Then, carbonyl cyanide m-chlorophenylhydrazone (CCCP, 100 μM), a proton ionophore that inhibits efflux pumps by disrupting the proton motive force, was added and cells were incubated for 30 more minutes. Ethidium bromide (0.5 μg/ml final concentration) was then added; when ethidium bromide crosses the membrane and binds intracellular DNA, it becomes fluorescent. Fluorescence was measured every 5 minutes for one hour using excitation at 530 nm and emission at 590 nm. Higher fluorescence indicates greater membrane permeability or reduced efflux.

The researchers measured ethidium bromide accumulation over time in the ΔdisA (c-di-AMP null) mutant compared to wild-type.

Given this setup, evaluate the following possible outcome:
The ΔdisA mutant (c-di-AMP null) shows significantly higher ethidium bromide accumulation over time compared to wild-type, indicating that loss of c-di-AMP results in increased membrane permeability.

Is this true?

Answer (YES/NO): NO